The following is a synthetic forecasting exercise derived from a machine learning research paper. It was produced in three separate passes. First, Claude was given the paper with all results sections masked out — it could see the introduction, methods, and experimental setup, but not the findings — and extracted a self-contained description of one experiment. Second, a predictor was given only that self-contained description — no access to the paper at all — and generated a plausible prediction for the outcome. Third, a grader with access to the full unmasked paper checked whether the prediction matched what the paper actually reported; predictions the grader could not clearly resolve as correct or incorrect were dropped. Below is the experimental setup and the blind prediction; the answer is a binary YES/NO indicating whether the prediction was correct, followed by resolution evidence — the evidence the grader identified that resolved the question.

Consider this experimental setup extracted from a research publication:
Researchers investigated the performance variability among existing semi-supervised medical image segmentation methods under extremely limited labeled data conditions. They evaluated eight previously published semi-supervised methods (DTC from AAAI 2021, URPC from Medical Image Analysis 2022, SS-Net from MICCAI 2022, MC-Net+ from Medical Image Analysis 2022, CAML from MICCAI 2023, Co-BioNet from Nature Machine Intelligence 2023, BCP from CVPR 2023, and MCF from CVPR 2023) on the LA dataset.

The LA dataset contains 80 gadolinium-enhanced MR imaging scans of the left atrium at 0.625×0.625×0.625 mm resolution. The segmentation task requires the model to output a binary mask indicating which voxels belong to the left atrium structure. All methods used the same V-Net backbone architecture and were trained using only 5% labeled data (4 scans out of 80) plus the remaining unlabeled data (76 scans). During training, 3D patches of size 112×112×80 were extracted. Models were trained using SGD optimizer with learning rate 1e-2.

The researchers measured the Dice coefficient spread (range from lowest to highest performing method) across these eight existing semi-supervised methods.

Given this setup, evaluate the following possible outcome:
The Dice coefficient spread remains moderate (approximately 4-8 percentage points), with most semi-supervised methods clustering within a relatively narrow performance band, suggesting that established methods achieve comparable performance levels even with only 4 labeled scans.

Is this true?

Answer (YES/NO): YES